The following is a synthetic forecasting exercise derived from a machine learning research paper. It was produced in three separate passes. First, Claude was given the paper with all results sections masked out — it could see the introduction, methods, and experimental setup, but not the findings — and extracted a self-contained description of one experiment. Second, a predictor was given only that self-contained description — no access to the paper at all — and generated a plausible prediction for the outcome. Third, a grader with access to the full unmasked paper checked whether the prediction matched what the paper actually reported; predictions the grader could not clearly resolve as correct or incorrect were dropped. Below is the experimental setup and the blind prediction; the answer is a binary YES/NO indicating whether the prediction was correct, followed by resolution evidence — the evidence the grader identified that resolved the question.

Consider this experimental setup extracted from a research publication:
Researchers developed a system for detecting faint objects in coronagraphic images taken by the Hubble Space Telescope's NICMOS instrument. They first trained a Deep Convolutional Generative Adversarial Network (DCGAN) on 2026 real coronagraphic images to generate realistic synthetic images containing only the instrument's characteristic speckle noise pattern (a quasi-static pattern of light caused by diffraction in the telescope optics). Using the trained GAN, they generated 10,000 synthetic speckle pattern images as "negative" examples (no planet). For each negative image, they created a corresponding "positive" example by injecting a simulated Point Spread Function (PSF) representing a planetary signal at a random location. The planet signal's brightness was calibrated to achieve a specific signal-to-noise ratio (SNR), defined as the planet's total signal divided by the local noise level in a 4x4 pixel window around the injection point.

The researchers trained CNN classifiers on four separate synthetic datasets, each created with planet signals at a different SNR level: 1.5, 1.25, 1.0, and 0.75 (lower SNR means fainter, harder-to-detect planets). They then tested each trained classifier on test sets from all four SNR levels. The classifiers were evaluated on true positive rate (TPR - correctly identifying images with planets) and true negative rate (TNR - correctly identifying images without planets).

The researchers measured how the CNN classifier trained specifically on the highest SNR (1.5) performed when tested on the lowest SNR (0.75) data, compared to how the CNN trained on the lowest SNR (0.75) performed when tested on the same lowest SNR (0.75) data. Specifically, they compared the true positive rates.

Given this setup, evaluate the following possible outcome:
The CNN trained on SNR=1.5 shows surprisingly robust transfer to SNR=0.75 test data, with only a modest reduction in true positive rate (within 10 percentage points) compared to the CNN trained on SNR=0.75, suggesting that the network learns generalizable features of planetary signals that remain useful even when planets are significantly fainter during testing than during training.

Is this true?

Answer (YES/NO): NO